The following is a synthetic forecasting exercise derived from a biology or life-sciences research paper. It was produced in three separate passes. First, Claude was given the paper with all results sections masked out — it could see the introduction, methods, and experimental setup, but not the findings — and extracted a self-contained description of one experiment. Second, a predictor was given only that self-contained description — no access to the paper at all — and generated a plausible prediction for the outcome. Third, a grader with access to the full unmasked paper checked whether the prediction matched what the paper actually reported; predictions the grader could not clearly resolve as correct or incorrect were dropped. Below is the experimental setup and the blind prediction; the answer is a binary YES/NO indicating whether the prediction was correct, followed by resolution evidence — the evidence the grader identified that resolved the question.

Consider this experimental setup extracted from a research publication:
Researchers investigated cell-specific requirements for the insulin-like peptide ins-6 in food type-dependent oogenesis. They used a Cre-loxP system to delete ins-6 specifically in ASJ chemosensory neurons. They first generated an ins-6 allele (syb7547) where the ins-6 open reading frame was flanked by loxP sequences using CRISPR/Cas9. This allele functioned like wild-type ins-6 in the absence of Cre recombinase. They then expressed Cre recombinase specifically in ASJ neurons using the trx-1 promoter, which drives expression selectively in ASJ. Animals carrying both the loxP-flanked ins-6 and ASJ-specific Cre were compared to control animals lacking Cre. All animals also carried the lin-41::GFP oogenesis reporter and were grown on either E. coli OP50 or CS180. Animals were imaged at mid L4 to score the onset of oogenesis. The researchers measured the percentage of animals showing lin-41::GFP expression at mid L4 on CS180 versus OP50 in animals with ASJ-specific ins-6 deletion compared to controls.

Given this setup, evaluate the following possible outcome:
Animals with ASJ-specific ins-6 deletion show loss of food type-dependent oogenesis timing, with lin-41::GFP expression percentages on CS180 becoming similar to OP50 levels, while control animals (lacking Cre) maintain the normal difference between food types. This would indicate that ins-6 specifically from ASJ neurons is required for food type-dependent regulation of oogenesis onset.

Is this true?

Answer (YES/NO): YES